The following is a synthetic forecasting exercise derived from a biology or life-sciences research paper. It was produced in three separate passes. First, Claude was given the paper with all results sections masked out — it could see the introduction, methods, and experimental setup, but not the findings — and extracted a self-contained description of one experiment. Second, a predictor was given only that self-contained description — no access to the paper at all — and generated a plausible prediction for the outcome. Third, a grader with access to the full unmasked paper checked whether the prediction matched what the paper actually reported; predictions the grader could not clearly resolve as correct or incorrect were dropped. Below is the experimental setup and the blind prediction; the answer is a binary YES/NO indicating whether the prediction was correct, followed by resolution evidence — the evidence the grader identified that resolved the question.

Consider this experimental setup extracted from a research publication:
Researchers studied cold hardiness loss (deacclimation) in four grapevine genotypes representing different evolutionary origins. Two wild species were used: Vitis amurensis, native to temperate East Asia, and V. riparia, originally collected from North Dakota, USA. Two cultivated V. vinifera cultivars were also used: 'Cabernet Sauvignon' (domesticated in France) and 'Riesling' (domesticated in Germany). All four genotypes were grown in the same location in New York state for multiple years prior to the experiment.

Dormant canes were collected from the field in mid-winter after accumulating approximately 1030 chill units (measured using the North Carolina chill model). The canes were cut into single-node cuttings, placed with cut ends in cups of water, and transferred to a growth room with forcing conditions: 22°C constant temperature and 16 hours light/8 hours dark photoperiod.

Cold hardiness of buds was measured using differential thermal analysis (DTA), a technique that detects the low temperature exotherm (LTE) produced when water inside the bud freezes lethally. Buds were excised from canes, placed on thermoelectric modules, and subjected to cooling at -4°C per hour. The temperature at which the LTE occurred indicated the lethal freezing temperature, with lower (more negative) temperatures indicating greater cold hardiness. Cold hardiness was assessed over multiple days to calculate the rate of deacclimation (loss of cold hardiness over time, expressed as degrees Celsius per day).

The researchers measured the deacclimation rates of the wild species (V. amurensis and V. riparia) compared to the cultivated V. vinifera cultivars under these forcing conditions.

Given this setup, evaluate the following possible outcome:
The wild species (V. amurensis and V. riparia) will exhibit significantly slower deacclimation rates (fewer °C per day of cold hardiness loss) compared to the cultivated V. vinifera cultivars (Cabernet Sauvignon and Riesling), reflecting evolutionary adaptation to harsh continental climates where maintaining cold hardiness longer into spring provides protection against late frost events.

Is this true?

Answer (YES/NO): NO